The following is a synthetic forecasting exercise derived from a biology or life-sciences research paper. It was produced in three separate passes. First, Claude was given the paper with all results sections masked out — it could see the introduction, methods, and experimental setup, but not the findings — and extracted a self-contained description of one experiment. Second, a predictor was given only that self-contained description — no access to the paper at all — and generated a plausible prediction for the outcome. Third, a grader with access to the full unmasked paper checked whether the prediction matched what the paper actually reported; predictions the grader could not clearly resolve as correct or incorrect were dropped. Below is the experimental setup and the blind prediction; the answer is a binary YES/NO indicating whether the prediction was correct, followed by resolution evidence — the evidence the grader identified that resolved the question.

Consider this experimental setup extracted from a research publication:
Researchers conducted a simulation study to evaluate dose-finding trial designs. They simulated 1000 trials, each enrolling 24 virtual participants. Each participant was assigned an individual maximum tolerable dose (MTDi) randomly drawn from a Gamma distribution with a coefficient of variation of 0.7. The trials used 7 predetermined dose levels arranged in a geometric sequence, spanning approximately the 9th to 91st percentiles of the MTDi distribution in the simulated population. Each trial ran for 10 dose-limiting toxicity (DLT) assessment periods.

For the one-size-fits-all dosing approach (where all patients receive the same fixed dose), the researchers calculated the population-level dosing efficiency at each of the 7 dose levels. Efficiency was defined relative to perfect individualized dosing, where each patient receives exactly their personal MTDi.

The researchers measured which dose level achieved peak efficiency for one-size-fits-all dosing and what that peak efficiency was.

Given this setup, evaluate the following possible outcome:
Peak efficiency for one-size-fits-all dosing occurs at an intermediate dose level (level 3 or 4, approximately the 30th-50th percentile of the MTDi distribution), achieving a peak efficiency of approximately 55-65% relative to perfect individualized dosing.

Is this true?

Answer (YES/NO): NO